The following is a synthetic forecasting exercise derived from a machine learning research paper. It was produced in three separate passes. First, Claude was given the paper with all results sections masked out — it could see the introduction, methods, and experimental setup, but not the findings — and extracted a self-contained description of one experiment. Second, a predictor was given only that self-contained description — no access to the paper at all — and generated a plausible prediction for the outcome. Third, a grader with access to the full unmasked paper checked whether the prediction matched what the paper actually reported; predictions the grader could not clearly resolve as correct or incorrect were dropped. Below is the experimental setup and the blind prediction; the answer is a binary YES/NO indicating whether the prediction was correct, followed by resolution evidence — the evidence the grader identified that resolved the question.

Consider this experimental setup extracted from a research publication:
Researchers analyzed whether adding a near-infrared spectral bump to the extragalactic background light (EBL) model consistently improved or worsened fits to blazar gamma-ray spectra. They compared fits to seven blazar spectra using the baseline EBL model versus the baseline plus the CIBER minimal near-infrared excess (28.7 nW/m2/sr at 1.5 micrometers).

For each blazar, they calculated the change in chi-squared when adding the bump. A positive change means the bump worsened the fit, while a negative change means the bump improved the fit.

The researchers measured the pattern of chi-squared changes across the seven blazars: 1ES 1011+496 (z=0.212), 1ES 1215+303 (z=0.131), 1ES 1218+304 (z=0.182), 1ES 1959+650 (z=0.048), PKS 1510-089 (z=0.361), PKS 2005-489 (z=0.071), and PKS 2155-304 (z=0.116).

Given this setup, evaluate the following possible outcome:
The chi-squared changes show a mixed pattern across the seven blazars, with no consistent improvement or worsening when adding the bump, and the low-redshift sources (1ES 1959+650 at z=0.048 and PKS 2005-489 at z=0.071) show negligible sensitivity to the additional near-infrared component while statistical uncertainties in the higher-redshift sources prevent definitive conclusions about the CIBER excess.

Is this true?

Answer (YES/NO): NO